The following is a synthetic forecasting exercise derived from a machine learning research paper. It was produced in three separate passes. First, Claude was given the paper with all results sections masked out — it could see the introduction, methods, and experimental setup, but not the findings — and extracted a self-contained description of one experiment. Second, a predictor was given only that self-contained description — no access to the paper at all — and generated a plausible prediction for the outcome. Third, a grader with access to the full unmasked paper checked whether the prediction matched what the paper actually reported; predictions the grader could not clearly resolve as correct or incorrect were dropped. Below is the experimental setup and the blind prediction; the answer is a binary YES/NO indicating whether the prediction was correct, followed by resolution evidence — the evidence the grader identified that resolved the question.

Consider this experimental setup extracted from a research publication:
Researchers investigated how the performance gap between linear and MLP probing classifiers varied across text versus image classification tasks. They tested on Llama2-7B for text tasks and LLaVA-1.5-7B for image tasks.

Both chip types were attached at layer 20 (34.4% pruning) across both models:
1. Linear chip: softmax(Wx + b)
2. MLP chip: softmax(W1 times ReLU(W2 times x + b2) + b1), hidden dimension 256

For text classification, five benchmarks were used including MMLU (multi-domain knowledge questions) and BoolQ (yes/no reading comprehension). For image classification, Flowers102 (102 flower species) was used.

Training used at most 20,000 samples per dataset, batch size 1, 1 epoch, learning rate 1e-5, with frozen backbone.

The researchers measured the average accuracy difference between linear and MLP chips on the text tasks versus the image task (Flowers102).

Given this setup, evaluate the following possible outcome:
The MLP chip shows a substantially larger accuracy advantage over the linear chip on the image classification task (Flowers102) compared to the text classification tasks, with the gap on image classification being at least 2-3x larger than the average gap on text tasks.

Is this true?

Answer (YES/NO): NO